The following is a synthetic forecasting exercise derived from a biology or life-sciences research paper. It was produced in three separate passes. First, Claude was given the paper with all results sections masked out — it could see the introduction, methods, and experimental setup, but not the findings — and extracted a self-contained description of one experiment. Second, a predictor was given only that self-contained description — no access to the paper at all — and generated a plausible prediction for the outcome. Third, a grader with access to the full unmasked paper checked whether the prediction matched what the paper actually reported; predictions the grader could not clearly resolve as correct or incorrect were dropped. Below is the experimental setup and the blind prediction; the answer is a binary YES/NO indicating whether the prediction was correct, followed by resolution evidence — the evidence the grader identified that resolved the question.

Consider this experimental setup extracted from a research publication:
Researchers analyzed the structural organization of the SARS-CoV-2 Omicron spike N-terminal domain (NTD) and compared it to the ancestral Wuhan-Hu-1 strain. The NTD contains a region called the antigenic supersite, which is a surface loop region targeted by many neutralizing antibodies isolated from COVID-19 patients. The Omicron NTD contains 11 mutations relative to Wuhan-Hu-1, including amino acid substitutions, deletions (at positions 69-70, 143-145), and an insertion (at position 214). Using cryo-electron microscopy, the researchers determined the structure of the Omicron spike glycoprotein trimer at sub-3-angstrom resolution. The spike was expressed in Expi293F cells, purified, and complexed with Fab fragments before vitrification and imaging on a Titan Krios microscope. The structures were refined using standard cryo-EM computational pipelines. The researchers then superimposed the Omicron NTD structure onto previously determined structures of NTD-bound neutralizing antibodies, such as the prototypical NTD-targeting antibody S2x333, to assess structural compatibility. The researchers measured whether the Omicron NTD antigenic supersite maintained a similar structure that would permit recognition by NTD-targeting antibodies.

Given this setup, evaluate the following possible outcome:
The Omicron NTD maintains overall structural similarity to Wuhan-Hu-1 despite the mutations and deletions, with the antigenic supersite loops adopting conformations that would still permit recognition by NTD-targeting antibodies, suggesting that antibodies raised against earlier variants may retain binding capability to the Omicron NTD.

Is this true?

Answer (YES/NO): NO